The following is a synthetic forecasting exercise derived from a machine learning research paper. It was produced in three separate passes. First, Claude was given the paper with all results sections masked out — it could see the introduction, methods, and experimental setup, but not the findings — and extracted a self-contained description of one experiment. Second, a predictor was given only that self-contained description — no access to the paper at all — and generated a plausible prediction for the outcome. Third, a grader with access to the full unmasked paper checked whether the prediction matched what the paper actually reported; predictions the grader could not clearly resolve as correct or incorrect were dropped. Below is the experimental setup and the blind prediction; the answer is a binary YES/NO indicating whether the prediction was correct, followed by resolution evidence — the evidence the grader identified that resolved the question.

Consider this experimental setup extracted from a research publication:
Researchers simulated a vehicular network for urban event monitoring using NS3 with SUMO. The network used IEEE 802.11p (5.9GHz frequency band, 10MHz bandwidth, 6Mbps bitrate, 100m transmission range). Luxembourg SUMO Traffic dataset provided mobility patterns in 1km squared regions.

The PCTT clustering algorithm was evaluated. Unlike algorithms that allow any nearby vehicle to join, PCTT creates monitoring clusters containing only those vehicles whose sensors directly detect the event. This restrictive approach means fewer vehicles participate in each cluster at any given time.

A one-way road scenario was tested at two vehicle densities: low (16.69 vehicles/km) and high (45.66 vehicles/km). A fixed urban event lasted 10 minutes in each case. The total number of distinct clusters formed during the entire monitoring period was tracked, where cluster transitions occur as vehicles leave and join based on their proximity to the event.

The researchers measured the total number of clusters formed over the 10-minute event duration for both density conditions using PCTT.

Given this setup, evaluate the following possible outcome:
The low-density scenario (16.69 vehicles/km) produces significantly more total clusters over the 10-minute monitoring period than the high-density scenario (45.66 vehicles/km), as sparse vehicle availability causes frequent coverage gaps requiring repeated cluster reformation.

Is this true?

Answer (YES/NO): NO